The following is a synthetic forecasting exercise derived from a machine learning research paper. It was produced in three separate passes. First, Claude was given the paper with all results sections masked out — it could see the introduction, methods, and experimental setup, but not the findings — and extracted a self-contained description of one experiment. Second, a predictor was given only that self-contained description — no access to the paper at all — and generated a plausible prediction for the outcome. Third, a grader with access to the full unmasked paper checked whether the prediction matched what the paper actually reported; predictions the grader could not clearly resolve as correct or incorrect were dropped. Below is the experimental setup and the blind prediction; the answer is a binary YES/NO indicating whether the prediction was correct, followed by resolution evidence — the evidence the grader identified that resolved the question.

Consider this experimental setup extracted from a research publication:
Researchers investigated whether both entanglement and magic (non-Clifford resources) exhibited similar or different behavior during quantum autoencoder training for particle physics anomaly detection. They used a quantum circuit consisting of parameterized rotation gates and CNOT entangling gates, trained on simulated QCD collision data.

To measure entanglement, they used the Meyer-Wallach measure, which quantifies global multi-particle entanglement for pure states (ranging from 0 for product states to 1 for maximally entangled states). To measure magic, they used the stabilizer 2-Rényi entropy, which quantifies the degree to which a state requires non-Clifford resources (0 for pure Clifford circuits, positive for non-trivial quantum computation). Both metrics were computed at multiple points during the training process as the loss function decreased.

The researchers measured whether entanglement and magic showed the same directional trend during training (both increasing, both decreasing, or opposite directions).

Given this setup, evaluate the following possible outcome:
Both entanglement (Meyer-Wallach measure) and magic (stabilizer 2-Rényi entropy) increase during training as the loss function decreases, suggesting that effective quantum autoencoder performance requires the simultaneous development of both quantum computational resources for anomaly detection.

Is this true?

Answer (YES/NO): NO